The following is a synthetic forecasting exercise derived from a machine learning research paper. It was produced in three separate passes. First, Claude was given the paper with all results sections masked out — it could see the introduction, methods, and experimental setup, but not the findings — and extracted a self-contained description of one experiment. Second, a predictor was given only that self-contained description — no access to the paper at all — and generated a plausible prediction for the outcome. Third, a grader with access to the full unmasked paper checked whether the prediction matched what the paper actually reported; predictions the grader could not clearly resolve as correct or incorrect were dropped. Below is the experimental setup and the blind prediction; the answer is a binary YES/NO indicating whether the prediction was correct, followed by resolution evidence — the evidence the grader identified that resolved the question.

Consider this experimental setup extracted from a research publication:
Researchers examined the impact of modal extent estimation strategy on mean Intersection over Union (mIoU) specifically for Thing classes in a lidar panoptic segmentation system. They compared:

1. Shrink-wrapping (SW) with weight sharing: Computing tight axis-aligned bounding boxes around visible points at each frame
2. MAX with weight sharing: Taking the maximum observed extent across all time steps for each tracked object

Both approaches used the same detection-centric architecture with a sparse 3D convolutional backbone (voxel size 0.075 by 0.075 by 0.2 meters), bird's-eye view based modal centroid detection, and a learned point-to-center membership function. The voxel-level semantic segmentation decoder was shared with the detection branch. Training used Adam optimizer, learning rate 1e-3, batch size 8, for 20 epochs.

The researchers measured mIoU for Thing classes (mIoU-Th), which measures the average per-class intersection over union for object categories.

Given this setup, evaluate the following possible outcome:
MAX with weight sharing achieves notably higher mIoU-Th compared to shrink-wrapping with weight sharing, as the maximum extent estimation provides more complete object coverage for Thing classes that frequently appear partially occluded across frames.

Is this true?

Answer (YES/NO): NO